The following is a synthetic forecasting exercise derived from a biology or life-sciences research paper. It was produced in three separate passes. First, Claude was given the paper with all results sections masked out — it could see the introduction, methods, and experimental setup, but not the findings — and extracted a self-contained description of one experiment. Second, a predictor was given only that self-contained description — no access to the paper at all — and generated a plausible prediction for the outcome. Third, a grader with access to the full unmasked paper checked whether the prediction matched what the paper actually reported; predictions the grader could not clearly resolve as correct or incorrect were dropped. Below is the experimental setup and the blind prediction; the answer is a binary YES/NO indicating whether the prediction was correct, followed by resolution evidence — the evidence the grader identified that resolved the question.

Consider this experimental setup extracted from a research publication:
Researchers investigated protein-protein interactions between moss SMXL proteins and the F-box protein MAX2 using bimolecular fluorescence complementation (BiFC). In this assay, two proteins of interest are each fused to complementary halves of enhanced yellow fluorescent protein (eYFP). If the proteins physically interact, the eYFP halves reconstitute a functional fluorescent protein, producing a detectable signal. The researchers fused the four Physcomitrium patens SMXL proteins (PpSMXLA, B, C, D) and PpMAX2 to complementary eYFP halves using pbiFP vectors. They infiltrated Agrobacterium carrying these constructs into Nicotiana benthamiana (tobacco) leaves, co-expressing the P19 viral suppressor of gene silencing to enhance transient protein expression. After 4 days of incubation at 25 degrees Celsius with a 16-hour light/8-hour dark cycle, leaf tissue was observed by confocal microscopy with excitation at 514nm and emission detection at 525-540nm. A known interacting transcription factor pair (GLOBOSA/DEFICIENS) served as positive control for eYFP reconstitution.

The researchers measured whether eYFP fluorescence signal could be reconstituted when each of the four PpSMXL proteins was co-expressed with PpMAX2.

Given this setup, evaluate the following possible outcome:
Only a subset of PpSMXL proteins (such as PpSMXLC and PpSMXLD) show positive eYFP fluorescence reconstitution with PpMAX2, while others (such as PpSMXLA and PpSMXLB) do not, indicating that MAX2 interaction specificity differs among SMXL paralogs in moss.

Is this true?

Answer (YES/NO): NO